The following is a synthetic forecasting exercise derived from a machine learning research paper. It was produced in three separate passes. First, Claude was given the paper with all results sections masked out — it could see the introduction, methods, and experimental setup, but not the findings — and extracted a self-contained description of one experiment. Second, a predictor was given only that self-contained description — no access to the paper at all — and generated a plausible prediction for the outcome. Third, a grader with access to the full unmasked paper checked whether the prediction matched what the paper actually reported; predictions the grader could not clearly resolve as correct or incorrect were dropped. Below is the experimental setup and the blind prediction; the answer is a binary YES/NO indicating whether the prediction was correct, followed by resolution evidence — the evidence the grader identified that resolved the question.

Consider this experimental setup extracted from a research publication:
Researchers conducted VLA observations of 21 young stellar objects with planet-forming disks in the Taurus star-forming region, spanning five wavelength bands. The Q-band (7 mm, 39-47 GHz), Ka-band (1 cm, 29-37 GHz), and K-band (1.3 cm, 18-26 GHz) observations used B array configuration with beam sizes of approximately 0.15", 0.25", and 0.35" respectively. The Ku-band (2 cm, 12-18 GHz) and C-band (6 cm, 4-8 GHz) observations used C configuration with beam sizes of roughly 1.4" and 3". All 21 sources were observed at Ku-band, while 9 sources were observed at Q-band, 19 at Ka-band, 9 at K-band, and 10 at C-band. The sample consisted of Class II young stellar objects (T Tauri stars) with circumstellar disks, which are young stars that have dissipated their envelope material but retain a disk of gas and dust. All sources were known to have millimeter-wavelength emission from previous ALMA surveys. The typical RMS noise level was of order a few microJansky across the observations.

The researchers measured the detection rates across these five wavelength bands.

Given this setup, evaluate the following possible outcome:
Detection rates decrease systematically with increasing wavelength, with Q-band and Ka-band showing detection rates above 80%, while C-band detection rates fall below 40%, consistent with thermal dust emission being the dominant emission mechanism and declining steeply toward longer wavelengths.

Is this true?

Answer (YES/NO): NO